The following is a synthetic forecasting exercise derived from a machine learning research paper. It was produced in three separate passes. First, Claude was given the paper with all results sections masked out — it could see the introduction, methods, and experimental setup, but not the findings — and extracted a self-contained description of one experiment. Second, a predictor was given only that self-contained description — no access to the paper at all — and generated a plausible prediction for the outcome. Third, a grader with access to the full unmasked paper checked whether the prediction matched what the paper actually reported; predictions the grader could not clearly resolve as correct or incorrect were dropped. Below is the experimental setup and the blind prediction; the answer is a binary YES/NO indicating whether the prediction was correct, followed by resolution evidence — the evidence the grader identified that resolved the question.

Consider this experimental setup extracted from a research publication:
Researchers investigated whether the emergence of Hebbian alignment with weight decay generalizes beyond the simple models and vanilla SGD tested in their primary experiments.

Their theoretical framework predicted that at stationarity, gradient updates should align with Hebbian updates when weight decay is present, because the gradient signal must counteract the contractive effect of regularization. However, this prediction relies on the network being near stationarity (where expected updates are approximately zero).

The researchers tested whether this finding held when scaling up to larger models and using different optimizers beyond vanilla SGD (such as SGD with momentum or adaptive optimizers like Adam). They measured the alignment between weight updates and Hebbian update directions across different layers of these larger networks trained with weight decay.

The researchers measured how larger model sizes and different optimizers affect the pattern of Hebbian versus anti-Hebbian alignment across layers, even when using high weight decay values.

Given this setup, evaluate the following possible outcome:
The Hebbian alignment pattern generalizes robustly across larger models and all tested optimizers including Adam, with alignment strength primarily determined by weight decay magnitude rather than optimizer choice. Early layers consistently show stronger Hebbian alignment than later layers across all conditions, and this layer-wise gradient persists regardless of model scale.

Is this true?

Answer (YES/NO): NO